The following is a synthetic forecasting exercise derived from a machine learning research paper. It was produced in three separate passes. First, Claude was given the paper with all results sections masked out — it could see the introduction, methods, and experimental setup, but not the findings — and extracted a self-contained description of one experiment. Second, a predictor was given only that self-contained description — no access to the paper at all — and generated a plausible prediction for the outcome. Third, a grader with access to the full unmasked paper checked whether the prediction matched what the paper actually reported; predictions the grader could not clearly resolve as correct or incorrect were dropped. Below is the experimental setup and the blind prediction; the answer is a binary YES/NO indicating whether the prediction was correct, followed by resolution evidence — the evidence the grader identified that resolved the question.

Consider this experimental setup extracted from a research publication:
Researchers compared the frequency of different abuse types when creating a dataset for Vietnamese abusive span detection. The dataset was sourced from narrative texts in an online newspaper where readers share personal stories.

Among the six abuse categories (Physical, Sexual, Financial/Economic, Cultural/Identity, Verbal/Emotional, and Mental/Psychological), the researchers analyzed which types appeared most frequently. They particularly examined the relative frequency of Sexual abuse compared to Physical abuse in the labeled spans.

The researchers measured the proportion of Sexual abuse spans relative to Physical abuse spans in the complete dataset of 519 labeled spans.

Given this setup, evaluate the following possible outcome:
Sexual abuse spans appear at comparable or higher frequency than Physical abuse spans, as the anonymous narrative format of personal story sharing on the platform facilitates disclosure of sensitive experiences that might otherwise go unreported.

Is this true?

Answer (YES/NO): NO